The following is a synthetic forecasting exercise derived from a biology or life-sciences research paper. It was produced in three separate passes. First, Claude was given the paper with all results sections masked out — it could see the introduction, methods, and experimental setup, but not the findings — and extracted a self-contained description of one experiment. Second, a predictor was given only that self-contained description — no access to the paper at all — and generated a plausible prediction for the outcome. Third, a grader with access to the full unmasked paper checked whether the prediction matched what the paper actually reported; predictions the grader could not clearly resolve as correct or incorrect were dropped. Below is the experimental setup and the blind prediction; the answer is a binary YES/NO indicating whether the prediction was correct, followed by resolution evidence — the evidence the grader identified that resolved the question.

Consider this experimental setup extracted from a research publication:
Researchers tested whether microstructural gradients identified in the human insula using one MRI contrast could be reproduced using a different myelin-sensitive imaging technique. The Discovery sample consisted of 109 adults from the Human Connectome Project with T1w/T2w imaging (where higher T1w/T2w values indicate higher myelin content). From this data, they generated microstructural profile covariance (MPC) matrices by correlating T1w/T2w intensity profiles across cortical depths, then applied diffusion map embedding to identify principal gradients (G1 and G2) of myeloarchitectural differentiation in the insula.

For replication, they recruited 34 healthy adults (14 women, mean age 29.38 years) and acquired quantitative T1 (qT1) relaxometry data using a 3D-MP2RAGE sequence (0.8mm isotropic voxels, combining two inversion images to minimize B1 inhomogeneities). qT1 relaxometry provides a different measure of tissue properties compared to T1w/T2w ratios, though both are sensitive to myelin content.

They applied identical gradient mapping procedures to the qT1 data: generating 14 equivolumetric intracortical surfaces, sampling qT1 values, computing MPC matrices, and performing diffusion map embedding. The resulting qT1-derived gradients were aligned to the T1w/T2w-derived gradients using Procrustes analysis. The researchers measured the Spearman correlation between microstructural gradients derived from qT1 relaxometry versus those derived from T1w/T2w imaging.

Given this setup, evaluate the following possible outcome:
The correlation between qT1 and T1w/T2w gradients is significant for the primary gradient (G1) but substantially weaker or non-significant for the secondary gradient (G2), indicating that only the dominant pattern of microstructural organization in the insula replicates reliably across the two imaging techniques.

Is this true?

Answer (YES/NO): NO